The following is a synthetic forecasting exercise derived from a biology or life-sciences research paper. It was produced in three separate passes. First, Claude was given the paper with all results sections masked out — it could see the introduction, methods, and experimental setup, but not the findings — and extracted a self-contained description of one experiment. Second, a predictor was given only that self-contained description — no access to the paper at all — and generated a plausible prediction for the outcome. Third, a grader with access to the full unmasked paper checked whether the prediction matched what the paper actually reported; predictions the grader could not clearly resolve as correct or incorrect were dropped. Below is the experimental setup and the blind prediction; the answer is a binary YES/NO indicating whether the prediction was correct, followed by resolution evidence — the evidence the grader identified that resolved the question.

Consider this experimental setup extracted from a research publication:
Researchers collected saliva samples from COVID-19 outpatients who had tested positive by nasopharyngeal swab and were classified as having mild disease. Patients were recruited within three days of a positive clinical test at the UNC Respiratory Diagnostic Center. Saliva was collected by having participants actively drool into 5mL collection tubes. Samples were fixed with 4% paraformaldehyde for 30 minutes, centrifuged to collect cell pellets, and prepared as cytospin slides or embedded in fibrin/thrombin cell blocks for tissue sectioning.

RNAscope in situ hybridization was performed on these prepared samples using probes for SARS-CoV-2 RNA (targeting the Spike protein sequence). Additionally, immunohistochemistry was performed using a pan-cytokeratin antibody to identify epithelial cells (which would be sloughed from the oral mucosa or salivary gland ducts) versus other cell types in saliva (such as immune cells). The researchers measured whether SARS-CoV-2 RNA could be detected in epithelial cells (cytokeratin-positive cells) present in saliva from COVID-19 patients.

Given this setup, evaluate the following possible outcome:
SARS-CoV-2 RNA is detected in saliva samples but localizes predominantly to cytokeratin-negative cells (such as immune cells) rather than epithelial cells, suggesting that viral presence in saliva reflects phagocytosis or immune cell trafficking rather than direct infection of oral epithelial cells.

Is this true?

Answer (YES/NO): NO